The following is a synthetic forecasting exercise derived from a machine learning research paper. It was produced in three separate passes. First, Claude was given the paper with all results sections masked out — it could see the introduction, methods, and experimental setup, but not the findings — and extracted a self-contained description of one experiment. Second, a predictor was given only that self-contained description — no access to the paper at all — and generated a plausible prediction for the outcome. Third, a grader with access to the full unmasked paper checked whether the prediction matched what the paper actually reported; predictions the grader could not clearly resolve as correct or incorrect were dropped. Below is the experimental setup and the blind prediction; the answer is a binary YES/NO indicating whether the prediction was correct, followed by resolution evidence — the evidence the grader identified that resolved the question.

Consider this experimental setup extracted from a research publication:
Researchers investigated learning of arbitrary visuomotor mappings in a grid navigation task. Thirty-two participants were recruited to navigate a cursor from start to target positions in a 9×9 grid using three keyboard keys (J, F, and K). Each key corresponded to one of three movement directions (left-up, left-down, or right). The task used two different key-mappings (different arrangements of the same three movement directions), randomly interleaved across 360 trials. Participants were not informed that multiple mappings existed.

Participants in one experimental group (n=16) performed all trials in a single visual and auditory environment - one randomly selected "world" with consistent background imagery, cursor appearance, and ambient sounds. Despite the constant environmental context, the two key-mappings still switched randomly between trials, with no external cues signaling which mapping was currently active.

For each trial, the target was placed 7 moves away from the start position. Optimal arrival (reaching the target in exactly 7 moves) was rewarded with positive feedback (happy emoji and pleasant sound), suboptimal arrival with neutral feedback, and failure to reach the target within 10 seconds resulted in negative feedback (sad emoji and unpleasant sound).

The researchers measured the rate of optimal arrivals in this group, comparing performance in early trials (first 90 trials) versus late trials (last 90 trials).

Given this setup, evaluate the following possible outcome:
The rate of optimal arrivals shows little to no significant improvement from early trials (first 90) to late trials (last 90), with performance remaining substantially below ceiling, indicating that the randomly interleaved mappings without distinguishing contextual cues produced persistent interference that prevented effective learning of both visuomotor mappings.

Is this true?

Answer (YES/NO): NO